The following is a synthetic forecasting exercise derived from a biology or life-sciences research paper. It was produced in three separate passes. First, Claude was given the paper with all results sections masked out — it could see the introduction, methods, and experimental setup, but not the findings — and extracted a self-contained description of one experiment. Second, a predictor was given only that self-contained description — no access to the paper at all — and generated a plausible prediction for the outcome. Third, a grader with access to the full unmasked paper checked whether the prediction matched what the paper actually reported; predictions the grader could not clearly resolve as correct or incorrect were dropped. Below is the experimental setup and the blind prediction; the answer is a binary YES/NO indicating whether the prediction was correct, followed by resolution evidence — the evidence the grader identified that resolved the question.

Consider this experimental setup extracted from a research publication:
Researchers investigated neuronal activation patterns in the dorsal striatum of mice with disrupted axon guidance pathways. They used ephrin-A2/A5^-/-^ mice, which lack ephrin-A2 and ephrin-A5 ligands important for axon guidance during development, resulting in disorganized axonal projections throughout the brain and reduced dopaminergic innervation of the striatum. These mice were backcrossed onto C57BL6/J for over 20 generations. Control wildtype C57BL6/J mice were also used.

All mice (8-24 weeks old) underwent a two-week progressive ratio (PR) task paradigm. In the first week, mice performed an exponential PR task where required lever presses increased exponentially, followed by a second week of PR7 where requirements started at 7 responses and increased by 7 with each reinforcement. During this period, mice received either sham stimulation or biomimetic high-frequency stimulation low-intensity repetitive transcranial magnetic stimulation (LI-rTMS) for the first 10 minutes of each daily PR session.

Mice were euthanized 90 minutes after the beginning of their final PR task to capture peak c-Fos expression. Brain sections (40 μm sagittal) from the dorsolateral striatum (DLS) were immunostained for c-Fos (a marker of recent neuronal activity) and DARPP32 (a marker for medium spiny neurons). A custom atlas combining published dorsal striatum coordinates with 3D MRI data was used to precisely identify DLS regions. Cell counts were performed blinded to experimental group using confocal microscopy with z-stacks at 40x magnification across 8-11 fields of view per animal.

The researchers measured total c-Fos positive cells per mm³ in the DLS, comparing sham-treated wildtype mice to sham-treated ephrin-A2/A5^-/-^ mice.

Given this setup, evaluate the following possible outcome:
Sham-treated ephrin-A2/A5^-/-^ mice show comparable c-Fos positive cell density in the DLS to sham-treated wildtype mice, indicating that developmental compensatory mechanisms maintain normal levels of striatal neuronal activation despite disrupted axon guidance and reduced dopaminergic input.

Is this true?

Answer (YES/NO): YES